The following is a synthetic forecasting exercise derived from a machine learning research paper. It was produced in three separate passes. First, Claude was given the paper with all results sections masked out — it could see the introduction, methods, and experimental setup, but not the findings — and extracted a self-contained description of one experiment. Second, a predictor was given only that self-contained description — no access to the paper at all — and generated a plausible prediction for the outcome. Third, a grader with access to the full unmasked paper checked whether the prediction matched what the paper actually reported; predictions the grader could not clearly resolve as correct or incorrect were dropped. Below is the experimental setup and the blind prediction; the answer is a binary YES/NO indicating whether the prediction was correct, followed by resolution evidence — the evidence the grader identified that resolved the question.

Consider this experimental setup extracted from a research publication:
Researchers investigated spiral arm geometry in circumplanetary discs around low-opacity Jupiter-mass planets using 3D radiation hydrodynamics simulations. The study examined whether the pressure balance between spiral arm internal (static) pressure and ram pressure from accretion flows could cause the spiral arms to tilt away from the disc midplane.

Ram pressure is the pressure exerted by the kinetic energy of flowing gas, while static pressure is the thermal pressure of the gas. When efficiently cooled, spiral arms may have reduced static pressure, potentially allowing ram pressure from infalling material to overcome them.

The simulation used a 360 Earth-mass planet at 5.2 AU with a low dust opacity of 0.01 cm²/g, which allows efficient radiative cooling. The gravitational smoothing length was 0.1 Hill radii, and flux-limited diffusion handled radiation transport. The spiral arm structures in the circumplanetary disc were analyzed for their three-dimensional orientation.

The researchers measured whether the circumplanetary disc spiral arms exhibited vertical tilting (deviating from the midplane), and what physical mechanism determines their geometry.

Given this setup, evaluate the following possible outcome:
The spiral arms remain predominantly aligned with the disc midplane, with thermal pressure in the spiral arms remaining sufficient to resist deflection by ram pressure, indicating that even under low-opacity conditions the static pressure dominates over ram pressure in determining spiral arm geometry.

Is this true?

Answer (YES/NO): NO